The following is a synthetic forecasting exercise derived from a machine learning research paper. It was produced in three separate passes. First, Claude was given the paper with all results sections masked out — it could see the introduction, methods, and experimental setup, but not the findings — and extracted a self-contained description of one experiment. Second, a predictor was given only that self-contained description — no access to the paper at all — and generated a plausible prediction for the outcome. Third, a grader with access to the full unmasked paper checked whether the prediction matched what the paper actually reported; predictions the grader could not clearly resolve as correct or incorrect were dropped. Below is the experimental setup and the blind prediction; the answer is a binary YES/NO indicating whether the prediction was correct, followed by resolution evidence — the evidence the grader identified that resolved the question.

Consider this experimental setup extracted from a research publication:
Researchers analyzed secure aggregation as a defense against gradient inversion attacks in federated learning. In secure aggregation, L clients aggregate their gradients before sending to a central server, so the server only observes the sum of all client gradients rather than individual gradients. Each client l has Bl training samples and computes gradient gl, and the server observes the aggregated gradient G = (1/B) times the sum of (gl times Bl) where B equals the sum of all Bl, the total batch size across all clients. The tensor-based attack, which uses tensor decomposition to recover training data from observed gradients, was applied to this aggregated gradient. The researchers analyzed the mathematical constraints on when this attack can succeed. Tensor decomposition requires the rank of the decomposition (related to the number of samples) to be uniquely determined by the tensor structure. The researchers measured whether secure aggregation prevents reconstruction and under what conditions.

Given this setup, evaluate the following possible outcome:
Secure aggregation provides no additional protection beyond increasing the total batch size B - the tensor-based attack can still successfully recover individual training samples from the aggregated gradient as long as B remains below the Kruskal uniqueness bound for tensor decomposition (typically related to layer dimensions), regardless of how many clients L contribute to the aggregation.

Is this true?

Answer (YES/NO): YES